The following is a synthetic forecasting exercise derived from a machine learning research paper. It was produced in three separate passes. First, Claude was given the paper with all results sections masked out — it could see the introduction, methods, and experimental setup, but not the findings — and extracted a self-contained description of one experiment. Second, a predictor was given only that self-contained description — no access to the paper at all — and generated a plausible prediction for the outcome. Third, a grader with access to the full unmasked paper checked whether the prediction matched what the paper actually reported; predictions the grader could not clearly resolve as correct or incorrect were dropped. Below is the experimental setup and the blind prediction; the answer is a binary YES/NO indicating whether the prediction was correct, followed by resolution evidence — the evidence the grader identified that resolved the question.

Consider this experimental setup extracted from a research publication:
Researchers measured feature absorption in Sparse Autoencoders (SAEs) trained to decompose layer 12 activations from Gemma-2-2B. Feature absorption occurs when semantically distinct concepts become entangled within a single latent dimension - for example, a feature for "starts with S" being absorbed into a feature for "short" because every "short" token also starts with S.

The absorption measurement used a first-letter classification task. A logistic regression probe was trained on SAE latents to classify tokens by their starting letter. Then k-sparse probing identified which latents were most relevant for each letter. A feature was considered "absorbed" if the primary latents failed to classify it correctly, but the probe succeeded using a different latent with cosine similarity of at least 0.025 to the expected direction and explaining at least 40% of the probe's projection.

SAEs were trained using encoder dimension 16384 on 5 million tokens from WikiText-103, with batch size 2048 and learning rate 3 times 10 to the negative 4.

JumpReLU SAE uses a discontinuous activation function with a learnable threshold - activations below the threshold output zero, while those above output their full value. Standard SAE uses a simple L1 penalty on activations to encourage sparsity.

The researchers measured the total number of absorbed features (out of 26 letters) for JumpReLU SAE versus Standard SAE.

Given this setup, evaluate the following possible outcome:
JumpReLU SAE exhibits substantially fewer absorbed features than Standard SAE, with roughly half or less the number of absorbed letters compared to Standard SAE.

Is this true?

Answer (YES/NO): NO